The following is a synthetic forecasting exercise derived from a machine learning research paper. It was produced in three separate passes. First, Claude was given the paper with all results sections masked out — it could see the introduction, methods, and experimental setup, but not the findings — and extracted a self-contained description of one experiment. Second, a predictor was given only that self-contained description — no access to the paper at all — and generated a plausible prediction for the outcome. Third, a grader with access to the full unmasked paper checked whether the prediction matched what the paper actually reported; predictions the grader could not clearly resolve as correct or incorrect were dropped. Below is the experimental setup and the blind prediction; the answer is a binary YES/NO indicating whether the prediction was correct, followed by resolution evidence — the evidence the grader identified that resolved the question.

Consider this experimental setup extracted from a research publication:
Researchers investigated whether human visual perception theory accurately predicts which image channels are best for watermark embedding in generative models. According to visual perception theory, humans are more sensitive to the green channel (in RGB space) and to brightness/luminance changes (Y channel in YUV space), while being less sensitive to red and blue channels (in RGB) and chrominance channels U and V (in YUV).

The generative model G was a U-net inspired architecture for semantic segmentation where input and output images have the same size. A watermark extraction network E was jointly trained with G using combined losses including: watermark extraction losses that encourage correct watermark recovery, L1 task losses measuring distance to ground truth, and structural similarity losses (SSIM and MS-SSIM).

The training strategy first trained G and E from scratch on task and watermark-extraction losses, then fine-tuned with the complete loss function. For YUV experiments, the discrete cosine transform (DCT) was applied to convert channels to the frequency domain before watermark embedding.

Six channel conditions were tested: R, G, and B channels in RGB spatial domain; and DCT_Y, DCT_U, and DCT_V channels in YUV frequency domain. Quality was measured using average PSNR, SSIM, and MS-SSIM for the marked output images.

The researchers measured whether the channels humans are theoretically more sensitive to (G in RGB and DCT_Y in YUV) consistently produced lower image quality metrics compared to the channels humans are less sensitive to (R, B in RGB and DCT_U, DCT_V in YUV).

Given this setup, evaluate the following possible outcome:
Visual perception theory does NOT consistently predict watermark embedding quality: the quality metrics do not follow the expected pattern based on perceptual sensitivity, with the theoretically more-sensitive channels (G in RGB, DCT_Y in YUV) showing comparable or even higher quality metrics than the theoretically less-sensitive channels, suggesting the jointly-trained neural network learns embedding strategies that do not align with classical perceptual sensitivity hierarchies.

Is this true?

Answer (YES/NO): NO